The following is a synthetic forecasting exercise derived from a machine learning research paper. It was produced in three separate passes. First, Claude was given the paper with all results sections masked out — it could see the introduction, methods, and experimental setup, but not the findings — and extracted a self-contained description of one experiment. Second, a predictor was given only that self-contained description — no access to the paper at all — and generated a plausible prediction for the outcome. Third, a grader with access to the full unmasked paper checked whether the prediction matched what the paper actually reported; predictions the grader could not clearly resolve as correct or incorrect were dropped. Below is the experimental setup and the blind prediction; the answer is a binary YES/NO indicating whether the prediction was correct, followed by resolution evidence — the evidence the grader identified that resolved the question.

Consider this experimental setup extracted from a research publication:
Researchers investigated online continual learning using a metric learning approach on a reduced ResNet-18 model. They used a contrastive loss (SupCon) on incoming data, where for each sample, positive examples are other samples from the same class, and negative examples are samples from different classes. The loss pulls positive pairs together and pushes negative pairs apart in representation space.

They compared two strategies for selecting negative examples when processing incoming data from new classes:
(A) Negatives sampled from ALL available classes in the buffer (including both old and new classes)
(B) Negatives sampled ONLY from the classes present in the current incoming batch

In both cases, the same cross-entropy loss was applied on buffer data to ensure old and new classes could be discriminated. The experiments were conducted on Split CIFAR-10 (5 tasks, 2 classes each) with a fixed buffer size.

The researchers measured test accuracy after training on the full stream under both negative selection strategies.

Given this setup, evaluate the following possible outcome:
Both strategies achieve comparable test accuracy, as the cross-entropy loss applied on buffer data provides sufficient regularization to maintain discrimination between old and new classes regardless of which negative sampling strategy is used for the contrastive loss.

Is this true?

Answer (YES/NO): NO